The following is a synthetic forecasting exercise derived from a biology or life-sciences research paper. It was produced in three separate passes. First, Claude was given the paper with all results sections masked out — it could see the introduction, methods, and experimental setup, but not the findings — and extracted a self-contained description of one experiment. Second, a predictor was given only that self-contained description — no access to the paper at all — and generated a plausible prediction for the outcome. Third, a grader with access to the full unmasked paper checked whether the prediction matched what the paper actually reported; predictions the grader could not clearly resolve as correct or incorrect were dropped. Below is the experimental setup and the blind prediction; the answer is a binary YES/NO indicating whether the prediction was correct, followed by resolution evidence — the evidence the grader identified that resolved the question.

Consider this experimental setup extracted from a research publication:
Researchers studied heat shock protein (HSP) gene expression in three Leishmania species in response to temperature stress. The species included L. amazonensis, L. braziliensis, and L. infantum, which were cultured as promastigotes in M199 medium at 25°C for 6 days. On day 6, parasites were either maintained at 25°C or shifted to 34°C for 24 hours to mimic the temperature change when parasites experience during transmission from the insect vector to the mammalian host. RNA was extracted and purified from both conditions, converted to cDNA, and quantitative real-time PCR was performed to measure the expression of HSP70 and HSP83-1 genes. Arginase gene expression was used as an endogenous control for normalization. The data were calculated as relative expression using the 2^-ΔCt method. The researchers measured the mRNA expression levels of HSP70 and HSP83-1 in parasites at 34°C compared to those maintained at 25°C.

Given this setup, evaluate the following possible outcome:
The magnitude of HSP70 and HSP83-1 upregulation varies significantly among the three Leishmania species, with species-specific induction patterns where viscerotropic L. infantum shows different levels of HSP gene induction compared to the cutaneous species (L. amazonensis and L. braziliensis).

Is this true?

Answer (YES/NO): NO